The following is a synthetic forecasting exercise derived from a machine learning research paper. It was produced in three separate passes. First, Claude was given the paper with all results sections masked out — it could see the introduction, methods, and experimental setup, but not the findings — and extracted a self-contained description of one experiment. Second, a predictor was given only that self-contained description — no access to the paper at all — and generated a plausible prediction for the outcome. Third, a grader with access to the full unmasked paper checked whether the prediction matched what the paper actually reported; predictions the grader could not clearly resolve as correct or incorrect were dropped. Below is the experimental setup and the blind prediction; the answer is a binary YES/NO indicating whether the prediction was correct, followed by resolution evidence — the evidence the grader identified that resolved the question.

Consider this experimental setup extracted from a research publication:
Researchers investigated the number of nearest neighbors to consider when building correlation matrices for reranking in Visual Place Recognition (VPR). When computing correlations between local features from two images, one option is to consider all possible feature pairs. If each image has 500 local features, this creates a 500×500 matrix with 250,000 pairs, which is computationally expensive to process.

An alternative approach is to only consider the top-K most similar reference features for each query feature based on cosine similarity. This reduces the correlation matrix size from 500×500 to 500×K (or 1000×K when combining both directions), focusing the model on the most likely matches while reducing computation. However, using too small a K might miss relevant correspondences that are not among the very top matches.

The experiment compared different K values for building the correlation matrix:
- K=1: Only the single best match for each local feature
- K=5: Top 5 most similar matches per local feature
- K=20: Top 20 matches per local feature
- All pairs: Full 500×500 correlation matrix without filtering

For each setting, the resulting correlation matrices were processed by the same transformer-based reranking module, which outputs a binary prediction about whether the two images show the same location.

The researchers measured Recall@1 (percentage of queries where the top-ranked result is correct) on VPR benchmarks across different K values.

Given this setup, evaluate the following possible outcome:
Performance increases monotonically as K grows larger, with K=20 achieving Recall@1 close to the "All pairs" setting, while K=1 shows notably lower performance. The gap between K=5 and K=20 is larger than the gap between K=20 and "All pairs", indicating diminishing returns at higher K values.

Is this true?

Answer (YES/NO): NO